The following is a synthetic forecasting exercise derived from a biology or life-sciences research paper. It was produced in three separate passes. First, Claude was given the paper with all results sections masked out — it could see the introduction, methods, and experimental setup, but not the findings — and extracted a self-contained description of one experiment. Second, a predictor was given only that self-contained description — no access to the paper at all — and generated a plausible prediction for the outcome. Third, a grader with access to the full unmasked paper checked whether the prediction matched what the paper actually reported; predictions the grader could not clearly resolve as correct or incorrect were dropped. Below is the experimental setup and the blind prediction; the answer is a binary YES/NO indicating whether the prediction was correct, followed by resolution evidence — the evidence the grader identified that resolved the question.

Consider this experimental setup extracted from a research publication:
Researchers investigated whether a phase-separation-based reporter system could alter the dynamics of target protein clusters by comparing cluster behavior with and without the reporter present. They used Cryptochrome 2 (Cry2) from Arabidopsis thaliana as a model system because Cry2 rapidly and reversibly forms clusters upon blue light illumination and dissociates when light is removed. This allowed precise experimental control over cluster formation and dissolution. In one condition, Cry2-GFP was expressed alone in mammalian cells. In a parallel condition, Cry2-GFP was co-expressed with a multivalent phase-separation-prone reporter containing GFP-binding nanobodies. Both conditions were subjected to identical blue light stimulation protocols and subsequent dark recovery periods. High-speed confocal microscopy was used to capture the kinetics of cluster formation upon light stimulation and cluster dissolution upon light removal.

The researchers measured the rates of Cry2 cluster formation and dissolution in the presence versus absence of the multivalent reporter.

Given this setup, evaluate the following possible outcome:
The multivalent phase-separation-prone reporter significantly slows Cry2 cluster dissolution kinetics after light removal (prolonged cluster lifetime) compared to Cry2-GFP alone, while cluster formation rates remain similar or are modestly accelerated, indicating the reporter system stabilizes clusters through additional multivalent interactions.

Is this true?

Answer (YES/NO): NO